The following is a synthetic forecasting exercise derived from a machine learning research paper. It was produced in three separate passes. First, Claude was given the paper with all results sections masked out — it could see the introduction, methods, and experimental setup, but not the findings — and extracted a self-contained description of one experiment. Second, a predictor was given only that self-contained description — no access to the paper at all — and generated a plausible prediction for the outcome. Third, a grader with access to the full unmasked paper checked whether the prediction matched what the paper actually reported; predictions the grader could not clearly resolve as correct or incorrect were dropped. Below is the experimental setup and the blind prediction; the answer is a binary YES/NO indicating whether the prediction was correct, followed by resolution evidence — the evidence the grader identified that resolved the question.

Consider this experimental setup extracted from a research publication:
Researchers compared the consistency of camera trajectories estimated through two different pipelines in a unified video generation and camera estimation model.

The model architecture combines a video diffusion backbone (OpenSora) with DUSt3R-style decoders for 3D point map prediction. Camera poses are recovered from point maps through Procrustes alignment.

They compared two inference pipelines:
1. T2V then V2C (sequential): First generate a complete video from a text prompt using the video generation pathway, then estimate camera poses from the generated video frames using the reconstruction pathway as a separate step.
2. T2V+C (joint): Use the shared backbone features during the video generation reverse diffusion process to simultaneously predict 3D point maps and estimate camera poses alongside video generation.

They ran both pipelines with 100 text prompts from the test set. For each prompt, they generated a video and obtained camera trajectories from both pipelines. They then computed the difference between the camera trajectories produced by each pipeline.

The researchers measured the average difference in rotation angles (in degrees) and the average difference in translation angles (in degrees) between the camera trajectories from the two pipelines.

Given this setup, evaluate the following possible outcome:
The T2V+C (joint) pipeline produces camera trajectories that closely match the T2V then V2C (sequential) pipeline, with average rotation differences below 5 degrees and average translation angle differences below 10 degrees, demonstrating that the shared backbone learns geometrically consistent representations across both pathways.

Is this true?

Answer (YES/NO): NO